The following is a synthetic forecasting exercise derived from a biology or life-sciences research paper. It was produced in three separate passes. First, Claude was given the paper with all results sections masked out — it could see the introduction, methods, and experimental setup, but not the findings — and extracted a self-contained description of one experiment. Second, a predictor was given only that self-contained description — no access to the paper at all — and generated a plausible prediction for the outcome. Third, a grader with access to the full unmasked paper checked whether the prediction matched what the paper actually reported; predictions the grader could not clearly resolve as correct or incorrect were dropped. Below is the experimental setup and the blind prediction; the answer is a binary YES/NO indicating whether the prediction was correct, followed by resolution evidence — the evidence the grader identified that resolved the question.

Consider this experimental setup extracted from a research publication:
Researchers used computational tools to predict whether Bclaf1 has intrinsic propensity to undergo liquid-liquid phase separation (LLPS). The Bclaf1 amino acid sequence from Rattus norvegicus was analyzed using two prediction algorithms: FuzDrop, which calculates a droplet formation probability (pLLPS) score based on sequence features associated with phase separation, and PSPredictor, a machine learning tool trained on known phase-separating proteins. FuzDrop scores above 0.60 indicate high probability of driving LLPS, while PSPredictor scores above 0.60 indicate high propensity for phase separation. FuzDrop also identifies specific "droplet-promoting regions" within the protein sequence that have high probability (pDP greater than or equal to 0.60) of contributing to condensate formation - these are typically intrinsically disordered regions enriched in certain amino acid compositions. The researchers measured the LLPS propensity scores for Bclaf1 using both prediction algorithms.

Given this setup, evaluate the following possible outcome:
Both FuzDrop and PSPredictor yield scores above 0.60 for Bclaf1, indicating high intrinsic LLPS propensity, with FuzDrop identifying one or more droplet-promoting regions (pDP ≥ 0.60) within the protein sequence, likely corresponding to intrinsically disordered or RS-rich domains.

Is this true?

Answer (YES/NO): YES